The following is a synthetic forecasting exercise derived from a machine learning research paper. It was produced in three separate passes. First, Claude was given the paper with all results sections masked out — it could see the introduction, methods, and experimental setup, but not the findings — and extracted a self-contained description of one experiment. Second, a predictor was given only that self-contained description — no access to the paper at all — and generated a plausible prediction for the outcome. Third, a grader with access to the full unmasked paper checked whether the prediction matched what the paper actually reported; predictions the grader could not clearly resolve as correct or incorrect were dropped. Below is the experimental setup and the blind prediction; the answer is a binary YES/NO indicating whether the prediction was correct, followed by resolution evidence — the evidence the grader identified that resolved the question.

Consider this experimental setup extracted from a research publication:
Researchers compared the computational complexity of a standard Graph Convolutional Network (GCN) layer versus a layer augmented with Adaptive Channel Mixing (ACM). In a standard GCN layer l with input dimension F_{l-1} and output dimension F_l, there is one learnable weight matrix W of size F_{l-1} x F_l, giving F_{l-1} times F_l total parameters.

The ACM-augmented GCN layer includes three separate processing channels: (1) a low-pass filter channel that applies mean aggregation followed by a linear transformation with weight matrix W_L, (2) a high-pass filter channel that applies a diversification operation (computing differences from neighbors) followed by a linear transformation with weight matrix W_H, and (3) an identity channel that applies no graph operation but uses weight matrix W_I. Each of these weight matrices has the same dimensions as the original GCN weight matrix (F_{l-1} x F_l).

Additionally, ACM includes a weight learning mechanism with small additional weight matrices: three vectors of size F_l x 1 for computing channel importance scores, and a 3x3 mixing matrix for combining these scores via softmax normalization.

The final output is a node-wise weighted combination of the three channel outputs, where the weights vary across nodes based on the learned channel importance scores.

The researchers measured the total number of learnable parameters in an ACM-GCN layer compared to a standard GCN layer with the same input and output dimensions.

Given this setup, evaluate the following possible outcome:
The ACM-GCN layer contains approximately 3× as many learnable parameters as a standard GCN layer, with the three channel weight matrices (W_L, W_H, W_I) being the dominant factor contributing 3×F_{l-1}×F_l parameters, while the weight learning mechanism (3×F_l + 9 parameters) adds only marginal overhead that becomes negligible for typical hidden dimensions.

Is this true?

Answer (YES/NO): NO